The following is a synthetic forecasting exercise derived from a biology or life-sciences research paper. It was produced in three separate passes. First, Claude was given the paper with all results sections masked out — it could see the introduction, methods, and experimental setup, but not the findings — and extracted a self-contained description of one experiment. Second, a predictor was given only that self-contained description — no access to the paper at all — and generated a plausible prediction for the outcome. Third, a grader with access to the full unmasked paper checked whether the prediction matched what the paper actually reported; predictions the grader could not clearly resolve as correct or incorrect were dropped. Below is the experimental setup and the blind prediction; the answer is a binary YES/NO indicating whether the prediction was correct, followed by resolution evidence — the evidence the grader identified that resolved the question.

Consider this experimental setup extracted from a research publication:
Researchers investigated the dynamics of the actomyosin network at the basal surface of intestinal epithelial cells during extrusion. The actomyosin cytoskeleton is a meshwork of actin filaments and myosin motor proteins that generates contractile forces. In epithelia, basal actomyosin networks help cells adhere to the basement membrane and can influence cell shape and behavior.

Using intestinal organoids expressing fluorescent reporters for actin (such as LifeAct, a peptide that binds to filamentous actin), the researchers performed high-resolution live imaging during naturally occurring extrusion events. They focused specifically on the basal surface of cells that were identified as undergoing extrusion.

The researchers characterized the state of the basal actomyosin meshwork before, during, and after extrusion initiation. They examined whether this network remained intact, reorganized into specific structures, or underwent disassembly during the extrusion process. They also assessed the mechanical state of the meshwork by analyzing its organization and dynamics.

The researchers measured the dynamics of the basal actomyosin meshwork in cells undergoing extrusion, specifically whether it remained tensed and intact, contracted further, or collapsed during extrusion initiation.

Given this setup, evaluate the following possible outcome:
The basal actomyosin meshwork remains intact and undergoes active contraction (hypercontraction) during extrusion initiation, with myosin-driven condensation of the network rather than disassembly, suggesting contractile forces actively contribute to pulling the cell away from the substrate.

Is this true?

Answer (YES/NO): NO